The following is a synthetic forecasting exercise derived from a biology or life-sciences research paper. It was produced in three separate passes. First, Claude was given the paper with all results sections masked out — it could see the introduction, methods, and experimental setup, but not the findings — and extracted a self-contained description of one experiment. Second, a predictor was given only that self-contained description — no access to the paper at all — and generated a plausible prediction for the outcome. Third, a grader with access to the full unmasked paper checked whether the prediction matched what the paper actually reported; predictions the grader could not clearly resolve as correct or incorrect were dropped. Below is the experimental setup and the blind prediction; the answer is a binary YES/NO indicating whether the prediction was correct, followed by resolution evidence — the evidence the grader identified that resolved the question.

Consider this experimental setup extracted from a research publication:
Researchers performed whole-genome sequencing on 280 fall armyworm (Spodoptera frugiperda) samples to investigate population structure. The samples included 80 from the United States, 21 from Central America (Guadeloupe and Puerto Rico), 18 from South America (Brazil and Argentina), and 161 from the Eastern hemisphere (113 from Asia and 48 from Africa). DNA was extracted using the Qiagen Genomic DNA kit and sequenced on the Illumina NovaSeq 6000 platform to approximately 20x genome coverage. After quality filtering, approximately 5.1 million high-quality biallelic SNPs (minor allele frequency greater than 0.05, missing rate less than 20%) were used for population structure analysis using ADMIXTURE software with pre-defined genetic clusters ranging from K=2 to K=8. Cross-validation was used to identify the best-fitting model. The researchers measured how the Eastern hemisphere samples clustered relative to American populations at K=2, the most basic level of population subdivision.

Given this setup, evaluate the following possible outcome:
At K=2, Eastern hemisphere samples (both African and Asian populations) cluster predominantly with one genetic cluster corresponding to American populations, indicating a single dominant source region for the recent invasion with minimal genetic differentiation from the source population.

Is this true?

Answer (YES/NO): NO